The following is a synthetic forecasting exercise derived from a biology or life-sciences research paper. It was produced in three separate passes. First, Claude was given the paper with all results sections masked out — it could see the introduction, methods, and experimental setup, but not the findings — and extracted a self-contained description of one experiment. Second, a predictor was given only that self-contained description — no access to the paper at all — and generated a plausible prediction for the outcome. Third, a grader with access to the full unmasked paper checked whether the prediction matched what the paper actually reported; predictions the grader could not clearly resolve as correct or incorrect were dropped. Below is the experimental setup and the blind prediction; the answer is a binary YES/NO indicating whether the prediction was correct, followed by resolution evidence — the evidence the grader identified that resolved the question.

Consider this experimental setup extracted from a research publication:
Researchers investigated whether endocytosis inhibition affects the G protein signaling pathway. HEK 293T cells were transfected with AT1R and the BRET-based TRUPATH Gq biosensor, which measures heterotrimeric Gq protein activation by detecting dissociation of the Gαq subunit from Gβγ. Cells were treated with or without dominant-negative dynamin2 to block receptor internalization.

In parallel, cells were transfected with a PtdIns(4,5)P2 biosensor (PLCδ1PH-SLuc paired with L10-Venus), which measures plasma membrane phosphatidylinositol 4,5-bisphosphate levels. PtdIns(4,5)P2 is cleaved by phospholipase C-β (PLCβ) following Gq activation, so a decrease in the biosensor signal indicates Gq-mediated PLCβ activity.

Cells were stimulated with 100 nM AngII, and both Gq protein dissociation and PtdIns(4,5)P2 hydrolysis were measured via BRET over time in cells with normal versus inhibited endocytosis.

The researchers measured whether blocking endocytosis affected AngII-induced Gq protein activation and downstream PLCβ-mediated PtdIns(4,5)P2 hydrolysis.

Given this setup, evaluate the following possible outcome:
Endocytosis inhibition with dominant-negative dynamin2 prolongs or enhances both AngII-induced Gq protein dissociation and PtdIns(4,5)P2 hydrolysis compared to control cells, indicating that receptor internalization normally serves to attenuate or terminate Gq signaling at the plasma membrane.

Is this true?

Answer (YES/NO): NO